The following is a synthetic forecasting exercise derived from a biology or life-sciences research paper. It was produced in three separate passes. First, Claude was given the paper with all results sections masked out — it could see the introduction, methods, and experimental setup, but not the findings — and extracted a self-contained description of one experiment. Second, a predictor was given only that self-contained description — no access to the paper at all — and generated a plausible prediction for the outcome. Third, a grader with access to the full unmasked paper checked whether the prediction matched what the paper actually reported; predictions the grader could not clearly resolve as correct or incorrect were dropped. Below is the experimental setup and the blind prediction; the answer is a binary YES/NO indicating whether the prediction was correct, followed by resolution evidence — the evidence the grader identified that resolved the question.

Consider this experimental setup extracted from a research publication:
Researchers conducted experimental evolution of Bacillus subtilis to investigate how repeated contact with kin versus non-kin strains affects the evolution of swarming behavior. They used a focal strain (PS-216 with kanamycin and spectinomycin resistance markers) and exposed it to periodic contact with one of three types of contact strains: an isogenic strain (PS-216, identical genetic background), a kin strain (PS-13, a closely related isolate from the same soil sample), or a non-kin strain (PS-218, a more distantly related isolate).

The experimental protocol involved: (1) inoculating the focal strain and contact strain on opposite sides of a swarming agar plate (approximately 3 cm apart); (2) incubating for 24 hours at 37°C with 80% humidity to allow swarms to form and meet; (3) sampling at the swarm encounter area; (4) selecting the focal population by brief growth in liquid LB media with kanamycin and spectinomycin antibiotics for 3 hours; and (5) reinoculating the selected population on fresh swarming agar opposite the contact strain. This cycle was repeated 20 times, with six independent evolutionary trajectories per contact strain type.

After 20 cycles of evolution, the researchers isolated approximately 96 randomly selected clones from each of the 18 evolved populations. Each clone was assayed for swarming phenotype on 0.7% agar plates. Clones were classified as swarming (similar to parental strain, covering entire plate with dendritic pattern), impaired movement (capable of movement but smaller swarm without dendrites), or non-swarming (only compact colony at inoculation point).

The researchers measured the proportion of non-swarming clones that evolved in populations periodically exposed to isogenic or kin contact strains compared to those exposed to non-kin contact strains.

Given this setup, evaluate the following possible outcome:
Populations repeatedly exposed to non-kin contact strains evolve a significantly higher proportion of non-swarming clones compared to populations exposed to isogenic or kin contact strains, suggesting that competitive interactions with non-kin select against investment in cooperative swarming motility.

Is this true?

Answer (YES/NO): NO